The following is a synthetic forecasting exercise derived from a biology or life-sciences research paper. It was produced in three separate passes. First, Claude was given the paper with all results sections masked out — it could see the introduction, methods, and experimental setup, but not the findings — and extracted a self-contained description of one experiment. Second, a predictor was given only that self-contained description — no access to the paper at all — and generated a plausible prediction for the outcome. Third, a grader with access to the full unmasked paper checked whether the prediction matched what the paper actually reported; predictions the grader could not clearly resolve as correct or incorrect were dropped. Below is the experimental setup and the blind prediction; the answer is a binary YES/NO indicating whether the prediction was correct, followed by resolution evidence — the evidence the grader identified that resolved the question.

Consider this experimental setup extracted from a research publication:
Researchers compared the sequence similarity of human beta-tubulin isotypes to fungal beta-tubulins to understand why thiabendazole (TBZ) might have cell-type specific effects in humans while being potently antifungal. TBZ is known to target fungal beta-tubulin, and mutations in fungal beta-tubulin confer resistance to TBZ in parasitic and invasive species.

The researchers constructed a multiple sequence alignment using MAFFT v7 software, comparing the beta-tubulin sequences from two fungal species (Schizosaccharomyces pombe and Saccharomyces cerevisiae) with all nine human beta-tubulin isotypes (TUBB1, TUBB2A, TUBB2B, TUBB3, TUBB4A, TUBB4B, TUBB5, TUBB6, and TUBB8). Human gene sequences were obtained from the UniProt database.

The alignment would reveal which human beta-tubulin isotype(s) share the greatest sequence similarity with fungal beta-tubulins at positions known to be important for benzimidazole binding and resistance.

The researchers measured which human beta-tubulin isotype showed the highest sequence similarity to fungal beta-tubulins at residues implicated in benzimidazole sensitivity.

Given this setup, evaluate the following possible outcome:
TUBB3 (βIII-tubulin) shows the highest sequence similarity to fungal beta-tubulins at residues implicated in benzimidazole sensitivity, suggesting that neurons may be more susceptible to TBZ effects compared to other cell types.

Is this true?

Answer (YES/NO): NO